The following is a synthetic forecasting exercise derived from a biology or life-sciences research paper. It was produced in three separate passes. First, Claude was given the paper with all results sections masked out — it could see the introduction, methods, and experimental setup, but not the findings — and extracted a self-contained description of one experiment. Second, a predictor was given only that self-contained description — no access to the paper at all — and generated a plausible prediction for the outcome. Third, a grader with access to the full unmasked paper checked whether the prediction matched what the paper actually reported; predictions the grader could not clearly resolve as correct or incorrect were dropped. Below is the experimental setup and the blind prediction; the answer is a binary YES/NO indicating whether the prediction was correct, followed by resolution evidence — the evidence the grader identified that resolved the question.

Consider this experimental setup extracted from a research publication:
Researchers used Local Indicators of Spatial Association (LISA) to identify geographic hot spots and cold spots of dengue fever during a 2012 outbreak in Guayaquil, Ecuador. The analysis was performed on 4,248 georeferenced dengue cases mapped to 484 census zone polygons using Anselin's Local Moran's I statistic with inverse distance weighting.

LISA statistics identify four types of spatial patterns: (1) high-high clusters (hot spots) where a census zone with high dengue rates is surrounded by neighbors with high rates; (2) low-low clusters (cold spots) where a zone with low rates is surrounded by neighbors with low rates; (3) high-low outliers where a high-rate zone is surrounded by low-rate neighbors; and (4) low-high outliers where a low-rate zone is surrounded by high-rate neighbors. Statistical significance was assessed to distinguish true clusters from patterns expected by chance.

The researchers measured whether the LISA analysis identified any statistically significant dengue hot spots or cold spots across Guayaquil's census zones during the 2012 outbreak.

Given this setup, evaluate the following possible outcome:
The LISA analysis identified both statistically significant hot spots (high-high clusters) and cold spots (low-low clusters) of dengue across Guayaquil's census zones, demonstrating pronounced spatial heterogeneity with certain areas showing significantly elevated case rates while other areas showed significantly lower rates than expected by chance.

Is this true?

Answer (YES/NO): NO